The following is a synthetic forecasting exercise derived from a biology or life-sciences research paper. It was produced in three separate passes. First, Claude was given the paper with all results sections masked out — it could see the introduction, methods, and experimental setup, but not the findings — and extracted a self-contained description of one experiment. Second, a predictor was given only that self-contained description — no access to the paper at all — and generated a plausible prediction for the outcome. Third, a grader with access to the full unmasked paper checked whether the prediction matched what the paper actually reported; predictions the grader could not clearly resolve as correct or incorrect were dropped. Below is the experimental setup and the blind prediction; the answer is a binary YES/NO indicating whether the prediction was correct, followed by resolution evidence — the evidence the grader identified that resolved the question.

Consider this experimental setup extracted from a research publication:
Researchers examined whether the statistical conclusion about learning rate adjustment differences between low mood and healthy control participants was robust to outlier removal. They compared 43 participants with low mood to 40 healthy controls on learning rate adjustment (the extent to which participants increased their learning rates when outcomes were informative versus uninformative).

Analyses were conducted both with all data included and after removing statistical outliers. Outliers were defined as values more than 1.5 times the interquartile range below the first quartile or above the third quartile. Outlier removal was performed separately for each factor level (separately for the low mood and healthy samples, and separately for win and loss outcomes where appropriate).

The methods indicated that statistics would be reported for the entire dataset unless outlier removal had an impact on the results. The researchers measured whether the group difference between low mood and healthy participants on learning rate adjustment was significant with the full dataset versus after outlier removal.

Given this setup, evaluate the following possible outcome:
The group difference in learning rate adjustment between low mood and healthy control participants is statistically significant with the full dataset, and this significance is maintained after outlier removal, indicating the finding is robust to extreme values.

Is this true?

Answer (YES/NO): NO